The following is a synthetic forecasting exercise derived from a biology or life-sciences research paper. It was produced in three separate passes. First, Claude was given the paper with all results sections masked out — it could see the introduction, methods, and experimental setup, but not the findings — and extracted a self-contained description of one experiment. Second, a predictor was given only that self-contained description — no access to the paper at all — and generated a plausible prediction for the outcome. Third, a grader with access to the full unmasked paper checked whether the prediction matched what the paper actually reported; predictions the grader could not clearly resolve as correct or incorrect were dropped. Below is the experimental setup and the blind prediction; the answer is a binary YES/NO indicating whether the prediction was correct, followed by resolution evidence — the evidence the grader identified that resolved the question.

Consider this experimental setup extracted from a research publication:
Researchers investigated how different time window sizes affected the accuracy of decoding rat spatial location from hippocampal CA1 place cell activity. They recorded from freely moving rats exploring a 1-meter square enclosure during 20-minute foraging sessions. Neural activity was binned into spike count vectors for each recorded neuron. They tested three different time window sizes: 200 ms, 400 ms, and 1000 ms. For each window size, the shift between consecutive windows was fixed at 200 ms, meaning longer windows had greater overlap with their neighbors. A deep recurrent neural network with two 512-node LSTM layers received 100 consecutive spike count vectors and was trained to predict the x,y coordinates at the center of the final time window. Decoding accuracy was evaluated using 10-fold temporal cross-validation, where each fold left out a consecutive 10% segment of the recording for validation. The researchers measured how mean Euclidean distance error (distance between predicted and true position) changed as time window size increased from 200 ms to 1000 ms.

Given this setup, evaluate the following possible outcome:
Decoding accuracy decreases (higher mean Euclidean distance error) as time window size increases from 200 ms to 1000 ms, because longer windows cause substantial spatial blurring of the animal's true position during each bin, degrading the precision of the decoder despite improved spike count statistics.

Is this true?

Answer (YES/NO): NO